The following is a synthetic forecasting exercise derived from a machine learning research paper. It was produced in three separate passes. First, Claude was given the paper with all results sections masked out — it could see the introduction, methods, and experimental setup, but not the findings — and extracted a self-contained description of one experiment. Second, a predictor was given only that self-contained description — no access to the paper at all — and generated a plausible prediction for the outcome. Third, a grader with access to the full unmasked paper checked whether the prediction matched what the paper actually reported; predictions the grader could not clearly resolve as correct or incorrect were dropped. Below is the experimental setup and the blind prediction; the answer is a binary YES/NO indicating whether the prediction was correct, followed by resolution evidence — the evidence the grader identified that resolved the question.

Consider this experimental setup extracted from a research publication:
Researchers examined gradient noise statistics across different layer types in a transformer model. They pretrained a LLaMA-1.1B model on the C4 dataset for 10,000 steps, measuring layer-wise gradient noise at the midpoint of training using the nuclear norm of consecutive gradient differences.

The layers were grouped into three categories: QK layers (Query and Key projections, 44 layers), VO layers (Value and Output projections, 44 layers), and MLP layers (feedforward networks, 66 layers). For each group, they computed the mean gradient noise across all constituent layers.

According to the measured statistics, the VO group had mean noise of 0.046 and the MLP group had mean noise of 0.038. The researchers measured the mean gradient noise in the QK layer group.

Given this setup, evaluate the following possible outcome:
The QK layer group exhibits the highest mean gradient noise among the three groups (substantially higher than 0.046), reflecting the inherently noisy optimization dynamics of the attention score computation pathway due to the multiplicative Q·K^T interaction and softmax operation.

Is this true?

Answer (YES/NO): NO